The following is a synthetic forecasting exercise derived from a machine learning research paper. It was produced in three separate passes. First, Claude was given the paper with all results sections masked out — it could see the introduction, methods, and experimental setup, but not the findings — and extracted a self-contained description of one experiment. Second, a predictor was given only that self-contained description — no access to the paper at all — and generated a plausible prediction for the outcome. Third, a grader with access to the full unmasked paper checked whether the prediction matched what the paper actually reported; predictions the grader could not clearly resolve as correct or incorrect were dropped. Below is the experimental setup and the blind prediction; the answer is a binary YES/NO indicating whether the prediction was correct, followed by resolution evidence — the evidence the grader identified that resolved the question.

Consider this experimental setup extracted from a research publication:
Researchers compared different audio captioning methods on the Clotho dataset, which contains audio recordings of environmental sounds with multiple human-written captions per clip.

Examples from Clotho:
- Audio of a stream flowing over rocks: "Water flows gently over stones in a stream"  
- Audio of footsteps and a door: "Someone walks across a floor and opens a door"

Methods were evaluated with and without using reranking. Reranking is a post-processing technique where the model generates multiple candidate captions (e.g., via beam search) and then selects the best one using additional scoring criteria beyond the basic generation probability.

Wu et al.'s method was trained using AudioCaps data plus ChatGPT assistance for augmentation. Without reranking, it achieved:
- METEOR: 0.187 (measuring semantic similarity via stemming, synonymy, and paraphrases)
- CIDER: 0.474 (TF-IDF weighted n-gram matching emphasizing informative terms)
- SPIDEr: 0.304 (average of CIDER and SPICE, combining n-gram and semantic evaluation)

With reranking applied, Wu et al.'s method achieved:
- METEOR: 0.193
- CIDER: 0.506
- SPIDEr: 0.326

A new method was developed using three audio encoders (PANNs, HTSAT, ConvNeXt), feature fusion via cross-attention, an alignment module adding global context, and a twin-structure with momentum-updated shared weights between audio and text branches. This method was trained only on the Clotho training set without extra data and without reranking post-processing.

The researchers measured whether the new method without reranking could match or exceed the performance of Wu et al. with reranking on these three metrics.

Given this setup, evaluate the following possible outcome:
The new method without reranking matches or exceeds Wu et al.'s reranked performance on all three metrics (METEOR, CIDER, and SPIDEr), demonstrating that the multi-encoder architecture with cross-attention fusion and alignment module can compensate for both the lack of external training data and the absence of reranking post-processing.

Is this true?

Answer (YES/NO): NO